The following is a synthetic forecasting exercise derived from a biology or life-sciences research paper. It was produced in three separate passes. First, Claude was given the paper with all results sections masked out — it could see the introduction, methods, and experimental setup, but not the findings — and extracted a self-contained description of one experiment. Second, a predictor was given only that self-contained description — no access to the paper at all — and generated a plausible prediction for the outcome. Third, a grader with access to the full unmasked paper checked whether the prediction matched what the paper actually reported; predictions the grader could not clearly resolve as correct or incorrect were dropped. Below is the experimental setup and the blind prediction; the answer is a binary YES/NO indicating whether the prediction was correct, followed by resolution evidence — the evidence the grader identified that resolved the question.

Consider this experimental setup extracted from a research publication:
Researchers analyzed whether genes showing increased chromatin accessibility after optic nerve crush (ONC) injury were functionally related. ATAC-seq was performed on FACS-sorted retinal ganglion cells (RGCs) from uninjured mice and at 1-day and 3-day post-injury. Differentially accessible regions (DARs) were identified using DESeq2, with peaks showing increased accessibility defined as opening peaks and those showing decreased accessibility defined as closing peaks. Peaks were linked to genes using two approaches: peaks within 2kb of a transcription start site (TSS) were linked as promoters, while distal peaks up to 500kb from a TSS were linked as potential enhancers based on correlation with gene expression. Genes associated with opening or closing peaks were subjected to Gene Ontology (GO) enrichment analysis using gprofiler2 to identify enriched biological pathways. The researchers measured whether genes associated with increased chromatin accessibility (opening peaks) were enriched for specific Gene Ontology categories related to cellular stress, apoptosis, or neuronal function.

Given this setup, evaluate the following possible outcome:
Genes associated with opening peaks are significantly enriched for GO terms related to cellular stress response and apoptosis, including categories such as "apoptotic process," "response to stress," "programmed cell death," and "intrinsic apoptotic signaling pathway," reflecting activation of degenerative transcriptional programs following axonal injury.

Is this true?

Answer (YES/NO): YES